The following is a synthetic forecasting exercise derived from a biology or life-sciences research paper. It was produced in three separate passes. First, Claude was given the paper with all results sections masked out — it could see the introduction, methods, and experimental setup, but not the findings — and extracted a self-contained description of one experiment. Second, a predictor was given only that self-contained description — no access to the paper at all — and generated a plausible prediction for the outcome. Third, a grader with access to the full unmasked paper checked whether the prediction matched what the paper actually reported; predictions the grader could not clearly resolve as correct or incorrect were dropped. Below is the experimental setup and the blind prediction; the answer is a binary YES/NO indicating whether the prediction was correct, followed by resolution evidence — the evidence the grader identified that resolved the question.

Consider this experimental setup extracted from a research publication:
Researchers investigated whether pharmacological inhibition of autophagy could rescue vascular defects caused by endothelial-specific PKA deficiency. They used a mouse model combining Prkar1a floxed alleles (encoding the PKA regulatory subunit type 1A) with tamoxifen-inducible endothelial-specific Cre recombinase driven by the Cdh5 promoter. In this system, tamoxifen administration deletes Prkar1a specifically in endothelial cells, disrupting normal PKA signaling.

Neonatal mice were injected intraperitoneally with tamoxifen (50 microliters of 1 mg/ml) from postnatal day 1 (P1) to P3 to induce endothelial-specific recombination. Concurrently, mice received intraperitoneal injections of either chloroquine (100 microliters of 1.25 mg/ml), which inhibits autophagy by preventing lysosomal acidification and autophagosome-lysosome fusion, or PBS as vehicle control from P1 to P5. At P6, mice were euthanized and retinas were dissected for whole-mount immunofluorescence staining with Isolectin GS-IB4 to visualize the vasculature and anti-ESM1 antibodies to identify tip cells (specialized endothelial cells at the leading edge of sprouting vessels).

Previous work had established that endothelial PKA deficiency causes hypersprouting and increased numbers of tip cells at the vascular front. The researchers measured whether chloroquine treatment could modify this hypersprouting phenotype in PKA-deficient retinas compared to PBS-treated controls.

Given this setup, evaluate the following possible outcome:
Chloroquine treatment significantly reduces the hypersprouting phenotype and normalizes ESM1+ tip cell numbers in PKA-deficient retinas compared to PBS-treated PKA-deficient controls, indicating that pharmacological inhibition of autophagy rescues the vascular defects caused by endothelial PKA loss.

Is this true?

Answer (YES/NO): NO